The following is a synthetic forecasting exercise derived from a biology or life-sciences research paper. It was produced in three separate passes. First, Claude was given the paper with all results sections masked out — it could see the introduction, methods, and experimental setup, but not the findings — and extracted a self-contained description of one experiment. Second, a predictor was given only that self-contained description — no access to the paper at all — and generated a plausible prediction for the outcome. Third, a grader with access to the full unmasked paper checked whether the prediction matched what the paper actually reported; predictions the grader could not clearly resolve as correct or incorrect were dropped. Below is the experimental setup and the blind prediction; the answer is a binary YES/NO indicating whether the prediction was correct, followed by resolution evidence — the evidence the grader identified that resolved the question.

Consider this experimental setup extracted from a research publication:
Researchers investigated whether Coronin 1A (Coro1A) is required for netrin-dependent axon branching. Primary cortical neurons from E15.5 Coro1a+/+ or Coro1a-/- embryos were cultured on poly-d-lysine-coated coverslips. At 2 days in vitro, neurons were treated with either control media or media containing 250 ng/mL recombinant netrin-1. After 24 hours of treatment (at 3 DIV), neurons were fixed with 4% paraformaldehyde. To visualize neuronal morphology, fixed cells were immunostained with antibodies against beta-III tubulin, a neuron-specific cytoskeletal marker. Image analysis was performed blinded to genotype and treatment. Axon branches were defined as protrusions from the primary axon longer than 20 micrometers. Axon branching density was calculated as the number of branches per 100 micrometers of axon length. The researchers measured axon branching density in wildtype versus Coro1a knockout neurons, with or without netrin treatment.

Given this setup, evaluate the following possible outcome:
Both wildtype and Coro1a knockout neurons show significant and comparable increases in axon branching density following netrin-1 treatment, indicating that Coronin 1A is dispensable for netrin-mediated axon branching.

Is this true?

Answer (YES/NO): NO